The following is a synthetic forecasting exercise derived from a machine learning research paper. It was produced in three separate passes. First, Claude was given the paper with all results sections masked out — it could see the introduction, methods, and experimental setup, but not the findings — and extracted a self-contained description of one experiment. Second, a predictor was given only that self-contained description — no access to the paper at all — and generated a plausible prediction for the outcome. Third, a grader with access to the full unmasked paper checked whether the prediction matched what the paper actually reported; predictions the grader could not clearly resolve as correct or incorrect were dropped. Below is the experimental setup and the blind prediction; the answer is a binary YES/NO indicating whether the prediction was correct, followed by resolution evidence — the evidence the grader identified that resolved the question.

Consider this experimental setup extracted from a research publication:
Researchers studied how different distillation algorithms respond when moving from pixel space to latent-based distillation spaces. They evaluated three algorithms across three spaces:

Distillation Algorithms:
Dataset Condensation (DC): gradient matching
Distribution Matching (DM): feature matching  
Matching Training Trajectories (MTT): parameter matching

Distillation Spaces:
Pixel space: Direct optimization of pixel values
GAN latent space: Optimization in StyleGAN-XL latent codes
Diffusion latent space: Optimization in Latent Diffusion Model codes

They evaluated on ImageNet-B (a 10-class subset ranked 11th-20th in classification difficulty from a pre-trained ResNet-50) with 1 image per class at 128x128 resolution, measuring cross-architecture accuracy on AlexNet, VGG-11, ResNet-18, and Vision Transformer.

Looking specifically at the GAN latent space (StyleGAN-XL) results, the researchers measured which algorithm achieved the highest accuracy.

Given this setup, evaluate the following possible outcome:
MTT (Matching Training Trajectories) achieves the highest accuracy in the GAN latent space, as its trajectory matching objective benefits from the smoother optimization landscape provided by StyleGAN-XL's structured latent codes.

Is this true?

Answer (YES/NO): NO